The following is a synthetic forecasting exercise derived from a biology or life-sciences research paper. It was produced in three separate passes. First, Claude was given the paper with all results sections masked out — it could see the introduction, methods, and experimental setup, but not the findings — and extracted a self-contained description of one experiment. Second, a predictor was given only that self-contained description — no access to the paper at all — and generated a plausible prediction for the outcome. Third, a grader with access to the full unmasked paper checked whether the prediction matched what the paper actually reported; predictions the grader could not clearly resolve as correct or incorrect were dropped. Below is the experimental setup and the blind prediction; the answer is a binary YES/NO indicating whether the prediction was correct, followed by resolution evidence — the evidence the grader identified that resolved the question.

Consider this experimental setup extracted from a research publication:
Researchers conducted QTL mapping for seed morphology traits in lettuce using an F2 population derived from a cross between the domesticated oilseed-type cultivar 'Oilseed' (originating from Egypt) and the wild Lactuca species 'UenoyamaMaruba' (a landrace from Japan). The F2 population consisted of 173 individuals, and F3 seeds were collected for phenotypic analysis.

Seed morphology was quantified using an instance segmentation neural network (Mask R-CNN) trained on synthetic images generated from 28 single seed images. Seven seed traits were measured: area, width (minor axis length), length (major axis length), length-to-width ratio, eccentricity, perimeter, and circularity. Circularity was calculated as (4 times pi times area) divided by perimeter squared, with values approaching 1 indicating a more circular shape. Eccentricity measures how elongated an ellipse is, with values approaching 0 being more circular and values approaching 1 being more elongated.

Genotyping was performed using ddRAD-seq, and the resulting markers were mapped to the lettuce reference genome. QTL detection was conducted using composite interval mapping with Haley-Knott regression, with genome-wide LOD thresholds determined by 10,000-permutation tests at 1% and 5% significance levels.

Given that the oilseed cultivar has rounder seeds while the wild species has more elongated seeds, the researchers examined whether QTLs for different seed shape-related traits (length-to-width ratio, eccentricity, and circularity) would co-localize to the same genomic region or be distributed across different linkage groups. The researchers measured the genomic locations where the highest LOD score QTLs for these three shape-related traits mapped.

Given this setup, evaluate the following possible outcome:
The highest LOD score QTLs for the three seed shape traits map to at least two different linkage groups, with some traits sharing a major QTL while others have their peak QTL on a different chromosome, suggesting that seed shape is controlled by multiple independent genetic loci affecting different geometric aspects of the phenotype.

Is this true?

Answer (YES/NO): NO